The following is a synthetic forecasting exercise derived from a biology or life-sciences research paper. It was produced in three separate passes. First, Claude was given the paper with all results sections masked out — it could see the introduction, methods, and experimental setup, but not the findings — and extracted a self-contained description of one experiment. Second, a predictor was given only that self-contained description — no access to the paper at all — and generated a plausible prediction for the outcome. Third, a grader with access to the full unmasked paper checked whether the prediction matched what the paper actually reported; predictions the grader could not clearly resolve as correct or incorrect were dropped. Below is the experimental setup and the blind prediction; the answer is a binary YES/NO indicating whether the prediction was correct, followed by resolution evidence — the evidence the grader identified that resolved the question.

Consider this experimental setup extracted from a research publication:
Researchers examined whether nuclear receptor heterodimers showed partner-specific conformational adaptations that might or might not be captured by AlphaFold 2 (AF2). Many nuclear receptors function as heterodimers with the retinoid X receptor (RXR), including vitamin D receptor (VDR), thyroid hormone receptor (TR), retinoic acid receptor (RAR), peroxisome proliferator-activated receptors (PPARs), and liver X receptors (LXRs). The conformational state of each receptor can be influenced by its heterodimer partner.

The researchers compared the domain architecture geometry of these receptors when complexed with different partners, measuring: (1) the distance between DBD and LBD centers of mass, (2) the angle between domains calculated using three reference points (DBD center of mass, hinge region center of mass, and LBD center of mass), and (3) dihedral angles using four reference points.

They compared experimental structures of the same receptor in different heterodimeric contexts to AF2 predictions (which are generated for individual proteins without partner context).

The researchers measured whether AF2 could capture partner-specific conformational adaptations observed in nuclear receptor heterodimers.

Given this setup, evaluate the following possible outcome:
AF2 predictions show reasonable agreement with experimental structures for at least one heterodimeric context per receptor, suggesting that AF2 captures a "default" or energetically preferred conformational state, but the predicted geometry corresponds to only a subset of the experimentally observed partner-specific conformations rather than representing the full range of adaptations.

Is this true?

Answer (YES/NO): YES